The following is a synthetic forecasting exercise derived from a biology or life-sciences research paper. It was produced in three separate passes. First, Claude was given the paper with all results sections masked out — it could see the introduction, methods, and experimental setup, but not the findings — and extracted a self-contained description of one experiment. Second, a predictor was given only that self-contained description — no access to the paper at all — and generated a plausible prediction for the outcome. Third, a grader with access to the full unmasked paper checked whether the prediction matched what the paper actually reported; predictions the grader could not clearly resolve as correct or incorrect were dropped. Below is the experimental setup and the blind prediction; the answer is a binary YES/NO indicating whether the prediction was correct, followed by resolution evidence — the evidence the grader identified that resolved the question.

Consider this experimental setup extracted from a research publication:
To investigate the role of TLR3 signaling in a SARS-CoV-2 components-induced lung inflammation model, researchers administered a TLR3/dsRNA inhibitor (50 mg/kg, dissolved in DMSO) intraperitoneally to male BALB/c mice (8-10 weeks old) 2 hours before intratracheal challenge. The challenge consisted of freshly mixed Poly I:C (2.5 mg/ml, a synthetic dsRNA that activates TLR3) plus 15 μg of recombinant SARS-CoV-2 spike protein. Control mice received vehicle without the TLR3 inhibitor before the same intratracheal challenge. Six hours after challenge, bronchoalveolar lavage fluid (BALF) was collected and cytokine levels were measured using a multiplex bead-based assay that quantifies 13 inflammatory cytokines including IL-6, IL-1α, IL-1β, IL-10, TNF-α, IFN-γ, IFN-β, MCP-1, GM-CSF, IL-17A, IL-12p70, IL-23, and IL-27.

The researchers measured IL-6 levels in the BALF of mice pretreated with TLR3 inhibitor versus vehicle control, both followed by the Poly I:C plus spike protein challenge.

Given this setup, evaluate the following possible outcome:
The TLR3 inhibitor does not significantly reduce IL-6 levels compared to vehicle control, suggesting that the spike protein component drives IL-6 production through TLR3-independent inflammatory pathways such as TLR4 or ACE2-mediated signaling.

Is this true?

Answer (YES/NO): YES